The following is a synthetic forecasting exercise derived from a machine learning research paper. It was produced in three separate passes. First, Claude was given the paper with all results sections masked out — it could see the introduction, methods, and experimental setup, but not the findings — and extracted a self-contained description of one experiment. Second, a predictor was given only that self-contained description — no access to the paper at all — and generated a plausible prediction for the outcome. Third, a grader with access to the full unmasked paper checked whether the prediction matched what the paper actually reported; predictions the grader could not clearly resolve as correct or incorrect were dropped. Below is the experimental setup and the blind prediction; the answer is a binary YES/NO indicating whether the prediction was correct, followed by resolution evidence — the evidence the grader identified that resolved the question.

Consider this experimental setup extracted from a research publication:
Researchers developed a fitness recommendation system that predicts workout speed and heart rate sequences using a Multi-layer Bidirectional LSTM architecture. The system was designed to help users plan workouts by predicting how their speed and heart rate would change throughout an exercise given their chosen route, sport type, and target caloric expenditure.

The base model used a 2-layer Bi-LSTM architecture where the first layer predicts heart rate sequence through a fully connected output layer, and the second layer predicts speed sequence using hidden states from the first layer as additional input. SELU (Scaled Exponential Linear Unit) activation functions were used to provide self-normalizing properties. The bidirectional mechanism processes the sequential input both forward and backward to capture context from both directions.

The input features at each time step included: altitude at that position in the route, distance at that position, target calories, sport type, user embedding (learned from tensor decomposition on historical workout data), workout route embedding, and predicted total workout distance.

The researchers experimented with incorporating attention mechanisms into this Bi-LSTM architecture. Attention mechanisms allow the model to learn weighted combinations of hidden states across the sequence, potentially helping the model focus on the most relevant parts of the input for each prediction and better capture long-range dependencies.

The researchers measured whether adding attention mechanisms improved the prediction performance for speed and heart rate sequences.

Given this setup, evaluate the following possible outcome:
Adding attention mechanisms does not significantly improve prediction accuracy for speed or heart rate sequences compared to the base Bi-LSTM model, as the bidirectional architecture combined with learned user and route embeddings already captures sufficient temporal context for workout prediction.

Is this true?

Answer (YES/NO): YES